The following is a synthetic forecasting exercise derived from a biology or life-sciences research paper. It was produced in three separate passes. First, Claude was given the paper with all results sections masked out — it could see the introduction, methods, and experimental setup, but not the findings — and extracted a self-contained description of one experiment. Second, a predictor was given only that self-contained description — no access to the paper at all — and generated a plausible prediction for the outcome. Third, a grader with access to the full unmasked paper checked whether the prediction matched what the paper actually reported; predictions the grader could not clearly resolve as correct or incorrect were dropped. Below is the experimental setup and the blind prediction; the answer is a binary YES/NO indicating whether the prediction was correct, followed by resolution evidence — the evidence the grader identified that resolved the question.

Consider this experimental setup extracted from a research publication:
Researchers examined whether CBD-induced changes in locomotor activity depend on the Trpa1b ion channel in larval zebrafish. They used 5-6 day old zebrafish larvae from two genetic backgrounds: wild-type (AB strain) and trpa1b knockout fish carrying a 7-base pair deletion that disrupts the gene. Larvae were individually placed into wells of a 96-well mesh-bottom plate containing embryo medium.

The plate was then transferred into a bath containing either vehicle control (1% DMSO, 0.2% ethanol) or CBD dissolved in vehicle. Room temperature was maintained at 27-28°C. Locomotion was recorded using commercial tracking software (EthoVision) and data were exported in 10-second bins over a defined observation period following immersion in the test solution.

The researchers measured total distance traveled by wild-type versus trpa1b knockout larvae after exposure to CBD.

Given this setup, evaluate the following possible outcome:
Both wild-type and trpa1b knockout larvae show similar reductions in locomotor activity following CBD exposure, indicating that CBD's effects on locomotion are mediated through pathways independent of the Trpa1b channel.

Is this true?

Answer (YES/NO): NO